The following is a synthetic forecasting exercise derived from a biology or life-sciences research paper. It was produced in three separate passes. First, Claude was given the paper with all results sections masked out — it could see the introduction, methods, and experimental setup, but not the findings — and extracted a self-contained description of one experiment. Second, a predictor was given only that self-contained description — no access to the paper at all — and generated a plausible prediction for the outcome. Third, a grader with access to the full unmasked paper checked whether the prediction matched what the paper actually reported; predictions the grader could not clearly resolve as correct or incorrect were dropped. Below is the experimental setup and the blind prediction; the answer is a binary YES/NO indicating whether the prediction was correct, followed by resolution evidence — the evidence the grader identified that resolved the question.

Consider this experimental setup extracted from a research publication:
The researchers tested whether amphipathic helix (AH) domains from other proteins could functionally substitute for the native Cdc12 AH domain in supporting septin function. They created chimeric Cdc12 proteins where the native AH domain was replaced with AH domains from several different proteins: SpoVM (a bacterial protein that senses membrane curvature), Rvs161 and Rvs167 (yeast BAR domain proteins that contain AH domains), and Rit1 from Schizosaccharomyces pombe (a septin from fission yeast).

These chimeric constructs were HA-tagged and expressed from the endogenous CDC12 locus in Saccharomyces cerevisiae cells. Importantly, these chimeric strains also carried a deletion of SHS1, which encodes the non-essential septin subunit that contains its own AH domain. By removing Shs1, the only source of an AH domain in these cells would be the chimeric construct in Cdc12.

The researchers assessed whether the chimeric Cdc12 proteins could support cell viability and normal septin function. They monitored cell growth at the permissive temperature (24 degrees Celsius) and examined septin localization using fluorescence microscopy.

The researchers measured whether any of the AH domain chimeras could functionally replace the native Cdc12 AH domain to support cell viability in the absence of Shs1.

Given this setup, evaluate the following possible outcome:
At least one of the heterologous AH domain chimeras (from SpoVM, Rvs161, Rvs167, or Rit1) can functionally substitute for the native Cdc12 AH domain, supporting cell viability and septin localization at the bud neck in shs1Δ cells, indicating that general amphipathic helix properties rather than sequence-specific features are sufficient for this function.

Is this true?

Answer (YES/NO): NO